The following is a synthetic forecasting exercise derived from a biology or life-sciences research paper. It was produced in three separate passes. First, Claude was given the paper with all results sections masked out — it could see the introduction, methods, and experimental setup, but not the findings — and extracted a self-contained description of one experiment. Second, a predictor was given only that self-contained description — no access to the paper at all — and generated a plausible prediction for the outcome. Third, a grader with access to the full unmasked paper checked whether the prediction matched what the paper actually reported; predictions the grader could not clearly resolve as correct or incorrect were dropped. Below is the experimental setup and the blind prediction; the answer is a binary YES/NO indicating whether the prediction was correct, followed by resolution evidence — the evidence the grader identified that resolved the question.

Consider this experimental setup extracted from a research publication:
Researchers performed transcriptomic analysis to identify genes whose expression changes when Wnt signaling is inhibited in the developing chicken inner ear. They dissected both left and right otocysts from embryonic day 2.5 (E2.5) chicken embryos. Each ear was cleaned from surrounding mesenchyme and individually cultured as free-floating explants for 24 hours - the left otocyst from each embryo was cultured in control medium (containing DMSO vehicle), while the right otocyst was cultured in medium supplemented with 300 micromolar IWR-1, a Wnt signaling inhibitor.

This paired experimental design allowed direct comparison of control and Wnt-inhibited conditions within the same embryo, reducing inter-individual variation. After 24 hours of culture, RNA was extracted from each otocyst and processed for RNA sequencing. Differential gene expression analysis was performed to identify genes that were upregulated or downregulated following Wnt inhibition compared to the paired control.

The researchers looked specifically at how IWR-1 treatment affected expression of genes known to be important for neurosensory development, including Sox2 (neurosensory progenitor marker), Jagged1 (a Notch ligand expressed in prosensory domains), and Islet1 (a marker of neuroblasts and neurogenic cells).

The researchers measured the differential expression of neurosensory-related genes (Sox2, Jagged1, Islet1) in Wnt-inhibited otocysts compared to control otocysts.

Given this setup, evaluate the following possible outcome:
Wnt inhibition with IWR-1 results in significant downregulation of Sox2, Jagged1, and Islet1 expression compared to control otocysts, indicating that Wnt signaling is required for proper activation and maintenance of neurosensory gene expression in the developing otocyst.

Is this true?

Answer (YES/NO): NO